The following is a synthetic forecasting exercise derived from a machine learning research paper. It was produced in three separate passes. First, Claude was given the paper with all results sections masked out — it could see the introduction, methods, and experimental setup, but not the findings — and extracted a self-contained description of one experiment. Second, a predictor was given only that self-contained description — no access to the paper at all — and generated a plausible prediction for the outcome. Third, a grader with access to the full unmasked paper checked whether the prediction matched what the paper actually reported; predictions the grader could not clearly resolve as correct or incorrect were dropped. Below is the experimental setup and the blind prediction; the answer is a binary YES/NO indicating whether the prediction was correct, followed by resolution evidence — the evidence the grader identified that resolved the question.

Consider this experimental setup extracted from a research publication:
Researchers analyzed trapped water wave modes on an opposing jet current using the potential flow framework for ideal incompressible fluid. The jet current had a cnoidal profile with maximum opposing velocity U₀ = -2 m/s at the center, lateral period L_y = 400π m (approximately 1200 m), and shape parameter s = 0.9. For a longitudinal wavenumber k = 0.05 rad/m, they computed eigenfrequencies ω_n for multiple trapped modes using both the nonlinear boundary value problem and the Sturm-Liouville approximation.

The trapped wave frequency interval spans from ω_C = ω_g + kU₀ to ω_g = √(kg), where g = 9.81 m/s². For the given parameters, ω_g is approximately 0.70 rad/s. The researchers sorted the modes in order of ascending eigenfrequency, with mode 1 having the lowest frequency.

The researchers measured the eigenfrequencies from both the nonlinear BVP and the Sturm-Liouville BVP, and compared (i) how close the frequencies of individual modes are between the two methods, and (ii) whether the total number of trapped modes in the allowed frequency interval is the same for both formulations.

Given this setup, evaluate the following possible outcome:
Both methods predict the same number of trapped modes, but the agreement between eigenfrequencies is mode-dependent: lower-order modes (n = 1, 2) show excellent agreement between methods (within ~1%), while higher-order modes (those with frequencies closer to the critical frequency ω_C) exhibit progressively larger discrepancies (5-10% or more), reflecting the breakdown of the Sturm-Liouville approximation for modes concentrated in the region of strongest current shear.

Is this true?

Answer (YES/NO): NO